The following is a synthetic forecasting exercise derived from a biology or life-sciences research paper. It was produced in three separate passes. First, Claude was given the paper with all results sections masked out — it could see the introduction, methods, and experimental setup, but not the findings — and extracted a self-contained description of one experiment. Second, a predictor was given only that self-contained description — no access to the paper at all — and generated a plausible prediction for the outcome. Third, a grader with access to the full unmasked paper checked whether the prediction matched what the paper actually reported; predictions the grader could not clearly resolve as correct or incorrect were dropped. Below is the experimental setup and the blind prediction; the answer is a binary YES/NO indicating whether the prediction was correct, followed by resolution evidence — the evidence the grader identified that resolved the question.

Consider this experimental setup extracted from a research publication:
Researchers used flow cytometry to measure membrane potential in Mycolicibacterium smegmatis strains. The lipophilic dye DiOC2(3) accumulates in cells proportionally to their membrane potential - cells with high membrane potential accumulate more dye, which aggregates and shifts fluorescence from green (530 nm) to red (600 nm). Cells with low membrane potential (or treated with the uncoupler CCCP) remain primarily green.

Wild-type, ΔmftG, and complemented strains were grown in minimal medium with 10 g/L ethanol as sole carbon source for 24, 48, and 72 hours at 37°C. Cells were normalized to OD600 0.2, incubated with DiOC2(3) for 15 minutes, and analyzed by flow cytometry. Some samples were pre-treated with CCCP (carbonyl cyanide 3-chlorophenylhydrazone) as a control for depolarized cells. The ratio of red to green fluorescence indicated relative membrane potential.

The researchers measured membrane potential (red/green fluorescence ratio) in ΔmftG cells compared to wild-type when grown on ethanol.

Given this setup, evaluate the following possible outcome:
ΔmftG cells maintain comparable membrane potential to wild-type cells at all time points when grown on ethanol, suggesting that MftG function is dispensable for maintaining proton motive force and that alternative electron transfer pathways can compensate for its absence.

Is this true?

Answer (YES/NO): YES